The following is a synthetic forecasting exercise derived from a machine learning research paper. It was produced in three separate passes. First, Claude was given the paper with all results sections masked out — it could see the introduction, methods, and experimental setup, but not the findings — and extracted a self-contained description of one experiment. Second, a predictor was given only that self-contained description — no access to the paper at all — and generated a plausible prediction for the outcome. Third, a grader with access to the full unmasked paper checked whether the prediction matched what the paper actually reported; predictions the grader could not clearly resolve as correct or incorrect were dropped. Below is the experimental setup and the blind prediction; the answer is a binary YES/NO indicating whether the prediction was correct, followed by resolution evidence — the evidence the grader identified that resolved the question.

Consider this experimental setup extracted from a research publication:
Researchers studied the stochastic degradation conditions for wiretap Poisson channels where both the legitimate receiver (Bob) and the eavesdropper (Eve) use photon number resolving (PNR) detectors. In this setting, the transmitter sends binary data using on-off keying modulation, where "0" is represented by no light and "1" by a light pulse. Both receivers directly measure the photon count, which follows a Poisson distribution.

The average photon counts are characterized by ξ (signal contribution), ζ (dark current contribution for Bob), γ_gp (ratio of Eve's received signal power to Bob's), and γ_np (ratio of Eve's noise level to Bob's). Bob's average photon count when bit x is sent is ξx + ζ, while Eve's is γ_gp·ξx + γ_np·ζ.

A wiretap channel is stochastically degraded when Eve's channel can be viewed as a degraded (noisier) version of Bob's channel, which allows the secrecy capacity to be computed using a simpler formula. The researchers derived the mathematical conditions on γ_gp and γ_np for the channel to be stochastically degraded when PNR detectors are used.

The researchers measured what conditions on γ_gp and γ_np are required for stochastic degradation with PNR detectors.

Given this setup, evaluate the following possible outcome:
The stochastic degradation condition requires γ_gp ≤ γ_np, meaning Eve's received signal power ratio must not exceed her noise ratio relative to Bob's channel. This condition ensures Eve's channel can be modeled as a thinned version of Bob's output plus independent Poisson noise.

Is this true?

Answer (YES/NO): NO